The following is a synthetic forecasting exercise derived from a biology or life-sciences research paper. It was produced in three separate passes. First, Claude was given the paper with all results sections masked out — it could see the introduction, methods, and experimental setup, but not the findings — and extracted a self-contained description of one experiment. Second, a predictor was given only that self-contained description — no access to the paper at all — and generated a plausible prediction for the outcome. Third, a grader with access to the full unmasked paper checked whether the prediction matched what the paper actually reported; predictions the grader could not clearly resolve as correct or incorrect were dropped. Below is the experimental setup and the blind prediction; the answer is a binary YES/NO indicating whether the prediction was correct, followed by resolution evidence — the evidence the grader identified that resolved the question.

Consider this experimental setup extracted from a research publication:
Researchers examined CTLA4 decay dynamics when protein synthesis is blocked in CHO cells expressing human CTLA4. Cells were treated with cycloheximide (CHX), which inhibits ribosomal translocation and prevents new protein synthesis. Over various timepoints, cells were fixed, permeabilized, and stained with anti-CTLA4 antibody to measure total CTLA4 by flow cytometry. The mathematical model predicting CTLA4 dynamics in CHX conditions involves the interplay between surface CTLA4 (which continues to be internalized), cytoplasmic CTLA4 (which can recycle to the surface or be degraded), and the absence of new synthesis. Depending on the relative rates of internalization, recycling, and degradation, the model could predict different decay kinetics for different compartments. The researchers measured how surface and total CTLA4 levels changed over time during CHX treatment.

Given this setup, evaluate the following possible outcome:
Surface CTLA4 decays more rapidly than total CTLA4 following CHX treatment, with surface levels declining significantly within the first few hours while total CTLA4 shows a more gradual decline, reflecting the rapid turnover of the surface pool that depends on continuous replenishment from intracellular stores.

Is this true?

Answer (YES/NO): YES